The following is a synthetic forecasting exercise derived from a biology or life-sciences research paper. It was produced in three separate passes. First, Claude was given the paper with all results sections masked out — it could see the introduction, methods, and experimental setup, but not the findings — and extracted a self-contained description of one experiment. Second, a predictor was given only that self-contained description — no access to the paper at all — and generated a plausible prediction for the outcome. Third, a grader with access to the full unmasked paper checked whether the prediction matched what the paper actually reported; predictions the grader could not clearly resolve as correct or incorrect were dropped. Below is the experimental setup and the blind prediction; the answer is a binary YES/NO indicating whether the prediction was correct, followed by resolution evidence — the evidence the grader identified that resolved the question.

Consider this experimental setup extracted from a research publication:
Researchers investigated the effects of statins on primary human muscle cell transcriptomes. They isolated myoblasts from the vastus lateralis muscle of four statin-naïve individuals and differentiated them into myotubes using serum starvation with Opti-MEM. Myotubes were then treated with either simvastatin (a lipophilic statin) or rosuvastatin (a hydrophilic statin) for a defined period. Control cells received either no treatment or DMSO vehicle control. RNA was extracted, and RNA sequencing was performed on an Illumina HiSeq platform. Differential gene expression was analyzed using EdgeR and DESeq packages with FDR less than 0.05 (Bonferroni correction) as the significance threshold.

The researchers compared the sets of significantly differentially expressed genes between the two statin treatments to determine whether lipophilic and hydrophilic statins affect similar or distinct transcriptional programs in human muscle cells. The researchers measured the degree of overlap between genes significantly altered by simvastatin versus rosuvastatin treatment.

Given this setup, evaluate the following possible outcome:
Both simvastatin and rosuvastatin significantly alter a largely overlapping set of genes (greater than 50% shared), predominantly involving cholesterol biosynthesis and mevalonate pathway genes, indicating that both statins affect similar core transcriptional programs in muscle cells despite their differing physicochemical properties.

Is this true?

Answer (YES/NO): NO